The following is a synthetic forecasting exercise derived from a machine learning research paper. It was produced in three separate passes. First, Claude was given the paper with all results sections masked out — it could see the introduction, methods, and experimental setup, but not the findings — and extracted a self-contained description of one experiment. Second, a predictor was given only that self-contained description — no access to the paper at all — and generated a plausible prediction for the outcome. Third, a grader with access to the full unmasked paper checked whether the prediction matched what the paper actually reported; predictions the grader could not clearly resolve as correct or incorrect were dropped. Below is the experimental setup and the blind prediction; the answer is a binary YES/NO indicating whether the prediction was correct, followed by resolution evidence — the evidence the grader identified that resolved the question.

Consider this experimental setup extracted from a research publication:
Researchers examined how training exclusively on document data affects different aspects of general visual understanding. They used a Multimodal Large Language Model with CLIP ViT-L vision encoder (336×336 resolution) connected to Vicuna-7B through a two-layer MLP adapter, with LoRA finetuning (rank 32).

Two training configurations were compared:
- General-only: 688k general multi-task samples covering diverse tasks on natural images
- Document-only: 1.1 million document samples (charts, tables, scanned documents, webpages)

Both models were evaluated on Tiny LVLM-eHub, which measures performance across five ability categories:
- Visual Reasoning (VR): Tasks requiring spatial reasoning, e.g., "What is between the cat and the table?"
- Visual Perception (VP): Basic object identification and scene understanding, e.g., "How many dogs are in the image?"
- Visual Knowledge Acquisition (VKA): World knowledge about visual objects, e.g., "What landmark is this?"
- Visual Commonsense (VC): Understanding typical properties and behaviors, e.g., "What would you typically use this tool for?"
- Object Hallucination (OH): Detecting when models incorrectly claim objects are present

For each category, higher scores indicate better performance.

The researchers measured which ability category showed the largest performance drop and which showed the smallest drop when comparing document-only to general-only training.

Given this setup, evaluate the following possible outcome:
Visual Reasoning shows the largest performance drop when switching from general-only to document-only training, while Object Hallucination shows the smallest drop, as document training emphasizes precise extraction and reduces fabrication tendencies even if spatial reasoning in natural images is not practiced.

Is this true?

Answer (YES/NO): NO